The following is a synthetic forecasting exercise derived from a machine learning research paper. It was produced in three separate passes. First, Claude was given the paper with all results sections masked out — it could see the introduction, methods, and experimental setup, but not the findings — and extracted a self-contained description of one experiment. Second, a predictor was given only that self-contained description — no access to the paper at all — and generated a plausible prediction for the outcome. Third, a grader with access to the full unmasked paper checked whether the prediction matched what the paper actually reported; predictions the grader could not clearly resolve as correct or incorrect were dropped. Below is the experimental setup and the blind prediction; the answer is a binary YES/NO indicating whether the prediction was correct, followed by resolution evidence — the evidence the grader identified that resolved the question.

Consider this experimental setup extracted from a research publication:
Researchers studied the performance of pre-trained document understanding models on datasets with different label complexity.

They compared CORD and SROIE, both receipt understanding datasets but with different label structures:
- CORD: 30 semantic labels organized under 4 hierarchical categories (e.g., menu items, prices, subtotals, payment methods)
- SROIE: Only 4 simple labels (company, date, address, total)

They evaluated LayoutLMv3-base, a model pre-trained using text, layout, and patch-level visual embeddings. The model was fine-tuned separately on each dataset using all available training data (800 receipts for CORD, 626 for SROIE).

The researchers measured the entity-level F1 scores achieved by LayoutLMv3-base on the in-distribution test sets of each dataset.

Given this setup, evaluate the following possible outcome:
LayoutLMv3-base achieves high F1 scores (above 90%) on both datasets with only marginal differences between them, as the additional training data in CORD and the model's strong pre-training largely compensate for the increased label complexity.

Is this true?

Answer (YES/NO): YES